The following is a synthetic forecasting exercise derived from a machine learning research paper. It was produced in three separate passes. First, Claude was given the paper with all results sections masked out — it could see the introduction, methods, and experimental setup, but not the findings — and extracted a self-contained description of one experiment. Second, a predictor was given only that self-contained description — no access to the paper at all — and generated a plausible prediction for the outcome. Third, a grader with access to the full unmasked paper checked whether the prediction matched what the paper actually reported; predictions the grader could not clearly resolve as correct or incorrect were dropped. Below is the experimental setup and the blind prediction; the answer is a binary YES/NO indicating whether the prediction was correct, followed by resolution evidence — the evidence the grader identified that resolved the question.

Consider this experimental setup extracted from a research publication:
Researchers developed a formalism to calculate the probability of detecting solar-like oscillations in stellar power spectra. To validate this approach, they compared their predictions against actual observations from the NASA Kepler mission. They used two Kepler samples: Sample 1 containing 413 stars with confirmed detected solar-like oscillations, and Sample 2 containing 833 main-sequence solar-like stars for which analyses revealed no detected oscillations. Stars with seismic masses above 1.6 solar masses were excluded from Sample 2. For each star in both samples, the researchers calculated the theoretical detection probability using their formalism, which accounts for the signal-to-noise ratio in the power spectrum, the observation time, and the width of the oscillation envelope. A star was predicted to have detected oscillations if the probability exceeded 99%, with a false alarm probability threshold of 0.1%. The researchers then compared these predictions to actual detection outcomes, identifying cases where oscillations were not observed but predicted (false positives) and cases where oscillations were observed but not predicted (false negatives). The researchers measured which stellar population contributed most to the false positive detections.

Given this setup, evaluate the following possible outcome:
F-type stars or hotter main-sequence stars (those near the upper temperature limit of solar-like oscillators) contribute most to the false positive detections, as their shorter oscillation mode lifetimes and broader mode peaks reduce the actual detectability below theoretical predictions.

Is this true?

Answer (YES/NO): NO